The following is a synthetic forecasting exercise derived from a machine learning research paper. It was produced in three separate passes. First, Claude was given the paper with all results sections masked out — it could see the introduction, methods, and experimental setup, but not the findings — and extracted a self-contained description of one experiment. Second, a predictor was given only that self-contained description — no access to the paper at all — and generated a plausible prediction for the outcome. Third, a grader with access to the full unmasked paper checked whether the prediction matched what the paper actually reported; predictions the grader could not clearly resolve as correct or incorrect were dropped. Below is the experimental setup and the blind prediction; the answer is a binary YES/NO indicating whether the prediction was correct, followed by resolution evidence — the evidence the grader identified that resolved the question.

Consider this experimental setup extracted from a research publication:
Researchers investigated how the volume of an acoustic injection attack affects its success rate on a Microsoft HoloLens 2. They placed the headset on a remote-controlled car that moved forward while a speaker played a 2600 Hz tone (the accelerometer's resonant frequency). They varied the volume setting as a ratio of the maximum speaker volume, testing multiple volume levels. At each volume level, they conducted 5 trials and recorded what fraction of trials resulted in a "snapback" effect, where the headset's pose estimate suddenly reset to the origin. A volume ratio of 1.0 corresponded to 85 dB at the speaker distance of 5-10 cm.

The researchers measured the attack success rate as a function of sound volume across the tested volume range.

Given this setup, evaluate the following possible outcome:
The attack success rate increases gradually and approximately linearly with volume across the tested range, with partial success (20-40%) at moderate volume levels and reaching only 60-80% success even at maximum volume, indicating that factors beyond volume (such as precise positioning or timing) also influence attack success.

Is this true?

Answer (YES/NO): NO